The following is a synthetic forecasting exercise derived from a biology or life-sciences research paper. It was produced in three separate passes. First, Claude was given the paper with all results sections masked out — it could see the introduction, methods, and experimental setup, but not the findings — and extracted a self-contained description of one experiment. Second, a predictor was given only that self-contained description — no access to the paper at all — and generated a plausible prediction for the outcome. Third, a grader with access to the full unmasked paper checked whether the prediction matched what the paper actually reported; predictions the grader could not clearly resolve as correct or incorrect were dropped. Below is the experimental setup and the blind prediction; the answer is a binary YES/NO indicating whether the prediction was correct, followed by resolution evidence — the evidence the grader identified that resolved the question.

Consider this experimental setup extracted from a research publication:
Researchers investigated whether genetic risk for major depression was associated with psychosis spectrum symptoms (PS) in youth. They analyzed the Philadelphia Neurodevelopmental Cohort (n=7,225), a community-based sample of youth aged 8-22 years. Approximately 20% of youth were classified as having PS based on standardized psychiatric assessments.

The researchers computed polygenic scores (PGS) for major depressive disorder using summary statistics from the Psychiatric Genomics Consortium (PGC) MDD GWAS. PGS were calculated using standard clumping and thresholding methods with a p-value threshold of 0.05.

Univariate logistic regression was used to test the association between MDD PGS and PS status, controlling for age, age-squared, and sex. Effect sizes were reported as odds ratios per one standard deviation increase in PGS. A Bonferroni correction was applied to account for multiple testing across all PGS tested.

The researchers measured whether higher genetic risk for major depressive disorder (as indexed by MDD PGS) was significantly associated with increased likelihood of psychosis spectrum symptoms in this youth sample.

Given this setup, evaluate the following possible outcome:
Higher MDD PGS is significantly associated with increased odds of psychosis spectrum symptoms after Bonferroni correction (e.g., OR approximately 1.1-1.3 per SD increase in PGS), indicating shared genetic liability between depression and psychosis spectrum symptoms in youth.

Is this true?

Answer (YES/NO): NO